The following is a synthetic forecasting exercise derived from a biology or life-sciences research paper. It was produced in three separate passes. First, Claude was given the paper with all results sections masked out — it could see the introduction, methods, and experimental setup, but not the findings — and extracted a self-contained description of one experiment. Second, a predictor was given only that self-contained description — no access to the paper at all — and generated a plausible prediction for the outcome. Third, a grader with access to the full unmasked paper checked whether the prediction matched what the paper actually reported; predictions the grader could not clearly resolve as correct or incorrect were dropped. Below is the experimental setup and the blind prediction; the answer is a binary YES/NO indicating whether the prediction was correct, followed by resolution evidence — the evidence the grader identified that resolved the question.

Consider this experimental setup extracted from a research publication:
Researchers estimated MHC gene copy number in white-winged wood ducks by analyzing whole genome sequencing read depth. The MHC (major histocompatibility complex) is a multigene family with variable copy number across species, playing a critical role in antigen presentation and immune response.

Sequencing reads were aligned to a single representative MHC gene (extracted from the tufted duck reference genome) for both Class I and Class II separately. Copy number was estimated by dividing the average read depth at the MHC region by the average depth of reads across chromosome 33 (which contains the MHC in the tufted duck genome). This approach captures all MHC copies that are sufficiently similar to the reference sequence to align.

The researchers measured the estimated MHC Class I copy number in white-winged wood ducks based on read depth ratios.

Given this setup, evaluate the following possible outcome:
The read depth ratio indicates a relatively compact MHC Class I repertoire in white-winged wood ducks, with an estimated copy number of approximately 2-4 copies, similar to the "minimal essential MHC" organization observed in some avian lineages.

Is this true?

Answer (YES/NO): NO